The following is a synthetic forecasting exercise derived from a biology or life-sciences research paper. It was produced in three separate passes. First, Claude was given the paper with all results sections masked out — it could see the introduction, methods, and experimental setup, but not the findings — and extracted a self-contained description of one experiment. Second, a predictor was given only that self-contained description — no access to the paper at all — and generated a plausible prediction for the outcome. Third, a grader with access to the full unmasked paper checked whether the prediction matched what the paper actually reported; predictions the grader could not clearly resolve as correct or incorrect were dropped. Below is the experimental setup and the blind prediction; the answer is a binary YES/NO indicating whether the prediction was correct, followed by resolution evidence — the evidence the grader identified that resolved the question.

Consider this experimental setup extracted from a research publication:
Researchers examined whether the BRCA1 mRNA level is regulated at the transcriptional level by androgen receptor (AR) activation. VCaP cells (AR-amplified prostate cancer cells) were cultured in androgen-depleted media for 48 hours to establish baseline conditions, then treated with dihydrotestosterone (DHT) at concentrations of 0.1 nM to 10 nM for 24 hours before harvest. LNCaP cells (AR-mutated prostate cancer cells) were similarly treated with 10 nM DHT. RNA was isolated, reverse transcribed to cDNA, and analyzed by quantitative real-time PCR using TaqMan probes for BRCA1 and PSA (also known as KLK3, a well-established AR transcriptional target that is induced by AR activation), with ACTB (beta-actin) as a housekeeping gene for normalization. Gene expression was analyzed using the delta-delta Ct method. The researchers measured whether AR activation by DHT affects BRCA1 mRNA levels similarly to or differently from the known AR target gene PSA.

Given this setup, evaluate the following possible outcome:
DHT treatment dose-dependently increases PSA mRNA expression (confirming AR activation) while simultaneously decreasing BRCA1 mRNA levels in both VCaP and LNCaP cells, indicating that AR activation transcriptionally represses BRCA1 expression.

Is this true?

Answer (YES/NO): YES